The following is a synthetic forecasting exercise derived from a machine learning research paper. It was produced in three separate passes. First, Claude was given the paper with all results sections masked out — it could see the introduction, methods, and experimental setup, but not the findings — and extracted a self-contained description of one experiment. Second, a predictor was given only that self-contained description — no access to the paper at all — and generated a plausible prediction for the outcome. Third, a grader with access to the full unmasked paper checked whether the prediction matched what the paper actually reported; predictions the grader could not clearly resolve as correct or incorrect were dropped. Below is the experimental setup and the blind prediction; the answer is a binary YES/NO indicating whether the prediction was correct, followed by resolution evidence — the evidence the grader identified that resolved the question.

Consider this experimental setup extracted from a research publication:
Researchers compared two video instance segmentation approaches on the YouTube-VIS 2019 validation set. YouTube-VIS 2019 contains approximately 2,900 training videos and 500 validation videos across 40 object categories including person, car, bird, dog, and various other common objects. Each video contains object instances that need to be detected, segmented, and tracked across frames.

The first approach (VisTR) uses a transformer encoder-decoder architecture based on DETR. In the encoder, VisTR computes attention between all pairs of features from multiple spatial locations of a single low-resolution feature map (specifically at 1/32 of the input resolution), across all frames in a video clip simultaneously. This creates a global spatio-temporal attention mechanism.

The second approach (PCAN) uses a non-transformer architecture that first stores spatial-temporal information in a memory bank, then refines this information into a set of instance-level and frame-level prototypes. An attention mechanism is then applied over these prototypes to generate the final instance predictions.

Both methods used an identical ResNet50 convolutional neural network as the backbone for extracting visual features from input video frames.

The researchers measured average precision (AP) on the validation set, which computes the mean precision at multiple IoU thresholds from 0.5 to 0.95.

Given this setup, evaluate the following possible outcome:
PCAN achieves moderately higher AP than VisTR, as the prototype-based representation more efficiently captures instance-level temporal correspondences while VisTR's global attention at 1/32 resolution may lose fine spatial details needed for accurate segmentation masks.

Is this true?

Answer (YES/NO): NO